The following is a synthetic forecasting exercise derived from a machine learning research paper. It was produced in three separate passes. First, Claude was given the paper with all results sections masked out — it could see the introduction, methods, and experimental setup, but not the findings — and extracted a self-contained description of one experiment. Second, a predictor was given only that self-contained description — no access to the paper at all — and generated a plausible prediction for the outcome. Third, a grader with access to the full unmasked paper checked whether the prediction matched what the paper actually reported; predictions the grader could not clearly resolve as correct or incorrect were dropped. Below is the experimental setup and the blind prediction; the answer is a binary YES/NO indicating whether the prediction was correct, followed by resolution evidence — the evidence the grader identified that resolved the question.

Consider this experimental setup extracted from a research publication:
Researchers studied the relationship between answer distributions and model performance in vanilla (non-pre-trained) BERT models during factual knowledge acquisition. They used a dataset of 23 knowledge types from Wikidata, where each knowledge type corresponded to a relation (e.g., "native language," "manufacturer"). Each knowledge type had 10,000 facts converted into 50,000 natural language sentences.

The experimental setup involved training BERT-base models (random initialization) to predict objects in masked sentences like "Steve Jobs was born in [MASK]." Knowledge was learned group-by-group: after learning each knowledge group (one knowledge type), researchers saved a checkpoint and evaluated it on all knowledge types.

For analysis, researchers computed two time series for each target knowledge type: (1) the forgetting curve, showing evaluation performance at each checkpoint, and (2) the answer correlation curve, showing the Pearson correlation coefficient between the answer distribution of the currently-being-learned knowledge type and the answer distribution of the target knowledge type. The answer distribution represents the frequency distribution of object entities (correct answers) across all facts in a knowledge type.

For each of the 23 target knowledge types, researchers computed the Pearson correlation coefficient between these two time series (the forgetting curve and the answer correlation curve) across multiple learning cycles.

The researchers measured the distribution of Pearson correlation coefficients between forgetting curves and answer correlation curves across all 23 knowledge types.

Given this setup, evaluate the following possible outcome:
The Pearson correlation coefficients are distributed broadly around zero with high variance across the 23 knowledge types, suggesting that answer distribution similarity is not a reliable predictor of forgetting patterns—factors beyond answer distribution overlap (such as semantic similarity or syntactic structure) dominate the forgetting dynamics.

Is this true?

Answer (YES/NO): NO